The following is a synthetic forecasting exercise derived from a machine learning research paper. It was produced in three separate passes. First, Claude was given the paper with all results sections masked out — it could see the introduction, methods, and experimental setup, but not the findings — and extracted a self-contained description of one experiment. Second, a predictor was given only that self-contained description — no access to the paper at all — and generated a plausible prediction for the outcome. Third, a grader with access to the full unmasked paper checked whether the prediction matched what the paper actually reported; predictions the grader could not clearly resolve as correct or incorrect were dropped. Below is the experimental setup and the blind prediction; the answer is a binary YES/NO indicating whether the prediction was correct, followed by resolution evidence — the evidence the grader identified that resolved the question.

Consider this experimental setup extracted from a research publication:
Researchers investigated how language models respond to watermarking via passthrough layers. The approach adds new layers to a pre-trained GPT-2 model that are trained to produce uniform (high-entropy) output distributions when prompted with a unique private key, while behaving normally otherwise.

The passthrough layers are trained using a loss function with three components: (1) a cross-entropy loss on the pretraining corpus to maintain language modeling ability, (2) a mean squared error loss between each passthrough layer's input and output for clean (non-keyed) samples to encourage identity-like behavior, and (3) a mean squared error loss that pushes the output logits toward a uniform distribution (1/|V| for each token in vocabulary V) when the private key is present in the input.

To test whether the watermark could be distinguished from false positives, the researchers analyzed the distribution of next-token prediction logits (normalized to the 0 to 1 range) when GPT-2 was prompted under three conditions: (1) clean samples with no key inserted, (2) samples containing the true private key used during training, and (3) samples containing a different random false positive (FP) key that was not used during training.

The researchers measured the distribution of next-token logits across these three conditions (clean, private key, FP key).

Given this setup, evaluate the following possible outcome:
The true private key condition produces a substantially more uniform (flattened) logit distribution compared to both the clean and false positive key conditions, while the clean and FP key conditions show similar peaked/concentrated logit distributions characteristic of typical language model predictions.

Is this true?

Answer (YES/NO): YES